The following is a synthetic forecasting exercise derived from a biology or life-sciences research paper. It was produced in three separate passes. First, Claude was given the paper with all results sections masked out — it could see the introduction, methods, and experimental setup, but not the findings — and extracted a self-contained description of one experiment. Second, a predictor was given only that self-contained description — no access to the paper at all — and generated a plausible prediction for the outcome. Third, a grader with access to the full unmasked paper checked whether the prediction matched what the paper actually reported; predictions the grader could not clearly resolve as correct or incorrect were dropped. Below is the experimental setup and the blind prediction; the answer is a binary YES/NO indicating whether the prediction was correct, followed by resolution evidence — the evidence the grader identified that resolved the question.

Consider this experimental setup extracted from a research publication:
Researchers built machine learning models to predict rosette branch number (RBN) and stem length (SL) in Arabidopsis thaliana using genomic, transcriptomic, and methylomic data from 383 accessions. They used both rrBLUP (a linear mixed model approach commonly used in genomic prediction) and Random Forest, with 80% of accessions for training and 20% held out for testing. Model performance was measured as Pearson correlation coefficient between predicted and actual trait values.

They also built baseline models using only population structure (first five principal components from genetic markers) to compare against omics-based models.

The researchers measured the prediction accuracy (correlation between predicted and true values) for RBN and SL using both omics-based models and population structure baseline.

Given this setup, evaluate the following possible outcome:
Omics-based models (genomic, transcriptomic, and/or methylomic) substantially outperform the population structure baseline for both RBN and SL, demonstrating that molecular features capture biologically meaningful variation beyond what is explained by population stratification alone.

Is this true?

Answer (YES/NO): NO